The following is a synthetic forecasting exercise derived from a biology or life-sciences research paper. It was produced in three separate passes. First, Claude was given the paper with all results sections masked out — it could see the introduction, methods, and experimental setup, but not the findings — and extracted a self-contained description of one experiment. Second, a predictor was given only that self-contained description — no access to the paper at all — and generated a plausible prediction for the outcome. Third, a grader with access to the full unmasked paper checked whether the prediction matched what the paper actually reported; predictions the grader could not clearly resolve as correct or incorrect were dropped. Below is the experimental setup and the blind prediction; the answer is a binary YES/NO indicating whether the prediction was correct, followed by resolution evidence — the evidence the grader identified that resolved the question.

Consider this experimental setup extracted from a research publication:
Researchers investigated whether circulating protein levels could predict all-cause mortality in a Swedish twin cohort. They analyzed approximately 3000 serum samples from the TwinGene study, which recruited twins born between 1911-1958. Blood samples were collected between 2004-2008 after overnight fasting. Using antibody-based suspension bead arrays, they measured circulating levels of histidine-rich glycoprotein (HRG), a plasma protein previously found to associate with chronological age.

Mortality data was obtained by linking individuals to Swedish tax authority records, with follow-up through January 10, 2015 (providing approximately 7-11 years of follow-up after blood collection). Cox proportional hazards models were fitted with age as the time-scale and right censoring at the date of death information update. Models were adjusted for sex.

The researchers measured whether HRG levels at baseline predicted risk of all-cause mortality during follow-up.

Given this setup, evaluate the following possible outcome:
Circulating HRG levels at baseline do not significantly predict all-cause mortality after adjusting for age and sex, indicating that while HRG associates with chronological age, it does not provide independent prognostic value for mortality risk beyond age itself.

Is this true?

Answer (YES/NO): NO